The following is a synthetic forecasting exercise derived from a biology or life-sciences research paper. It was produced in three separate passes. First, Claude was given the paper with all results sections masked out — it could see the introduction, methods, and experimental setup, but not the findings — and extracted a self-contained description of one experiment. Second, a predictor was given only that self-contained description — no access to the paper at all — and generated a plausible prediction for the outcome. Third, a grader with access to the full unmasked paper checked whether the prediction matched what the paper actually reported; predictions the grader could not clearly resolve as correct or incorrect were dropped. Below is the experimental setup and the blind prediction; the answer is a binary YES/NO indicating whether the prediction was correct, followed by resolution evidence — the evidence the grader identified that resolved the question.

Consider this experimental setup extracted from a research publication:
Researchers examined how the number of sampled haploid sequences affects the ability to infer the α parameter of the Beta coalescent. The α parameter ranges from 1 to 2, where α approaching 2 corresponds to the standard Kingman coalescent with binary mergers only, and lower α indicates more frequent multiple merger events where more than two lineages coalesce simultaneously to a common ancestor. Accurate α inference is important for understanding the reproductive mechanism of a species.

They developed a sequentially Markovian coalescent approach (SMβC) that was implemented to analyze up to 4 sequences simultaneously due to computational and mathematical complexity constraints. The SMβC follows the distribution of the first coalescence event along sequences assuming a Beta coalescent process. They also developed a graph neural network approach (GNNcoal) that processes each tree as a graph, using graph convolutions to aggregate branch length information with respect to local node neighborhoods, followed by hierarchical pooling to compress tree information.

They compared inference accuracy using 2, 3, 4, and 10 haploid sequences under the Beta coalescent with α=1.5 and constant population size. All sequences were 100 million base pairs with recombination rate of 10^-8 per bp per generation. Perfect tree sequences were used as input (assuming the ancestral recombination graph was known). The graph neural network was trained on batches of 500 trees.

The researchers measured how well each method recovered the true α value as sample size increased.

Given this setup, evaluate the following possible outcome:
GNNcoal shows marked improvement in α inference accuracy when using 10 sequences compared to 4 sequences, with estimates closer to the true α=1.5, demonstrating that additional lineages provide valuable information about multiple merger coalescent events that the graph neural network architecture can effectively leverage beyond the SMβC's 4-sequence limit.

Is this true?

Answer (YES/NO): NO